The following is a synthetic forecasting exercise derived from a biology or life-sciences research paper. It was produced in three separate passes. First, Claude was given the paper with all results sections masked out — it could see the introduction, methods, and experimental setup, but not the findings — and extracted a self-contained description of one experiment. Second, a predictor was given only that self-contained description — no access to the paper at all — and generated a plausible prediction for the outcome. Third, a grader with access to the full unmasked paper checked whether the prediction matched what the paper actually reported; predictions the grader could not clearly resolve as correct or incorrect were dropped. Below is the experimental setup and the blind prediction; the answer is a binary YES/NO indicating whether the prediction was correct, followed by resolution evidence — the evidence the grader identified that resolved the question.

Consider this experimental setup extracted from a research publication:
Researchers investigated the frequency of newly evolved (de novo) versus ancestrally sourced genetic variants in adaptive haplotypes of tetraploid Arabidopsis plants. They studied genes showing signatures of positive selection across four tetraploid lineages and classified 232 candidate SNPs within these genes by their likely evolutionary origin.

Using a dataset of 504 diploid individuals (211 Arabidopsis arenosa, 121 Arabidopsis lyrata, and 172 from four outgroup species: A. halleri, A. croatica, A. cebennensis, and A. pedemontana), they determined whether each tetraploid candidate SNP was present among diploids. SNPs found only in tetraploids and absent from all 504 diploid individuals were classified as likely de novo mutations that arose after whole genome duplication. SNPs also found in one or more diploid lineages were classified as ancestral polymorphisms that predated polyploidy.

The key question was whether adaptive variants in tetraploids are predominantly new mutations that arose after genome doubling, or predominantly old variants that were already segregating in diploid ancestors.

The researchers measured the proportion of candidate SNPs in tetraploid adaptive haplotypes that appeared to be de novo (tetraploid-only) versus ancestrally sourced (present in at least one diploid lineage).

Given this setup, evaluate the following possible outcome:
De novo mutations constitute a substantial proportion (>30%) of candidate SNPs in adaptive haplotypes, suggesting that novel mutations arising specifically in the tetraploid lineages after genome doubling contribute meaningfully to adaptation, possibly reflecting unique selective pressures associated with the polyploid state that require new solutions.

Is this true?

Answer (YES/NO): NO